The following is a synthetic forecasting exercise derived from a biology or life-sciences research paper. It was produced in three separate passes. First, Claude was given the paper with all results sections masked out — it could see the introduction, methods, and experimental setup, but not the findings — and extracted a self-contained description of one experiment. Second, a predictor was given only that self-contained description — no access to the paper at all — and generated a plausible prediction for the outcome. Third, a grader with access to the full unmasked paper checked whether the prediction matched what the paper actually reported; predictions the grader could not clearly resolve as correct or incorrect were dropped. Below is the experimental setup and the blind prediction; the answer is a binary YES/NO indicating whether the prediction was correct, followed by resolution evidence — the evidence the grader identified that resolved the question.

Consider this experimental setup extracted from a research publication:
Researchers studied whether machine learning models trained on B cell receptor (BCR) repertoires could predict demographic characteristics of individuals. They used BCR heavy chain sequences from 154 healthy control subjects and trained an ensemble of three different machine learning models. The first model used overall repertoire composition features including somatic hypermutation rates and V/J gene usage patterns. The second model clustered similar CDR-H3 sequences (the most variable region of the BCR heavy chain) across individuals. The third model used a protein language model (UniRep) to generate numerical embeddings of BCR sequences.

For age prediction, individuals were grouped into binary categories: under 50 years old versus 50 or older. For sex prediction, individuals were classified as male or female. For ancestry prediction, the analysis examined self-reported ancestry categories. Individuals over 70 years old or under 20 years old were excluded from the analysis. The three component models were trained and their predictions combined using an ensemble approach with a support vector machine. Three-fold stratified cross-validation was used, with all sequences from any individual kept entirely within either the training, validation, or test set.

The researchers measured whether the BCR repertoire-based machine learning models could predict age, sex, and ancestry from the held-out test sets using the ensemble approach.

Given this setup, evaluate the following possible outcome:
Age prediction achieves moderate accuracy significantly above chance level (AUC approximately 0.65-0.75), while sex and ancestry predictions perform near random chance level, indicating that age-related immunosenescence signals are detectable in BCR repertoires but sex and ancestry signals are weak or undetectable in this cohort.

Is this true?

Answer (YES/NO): NO